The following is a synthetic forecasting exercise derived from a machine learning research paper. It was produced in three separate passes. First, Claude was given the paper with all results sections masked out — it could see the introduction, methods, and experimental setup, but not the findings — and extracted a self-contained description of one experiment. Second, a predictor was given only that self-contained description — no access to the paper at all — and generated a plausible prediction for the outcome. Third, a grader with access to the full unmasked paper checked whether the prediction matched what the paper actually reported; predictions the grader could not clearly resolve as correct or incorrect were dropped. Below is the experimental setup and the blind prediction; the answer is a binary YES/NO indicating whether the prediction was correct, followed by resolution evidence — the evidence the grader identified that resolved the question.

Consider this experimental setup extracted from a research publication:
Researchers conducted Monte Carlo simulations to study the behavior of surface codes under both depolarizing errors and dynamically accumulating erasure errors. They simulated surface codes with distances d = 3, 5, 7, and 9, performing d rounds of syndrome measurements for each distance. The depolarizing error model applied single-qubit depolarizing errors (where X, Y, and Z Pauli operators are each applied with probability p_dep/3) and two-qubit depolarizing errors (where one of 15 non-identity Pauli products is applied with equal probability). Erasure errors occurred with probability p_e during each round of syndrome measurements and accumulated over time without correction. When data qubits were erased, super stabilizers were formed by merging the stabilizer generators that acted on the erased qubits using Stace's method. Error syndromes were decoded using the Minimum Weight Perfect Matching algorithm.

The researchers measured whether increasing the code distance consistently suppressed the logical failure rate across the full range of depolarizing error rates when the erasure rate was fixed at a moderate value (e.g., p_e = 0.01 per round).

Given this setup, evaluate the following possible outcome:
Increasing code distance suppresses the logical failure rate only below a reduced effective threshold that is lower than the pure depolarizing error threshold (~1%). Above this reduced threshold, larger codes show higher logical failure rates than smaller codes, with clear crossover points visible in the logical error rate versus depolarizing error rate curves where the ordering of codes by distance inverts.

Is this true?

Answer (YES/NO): NO